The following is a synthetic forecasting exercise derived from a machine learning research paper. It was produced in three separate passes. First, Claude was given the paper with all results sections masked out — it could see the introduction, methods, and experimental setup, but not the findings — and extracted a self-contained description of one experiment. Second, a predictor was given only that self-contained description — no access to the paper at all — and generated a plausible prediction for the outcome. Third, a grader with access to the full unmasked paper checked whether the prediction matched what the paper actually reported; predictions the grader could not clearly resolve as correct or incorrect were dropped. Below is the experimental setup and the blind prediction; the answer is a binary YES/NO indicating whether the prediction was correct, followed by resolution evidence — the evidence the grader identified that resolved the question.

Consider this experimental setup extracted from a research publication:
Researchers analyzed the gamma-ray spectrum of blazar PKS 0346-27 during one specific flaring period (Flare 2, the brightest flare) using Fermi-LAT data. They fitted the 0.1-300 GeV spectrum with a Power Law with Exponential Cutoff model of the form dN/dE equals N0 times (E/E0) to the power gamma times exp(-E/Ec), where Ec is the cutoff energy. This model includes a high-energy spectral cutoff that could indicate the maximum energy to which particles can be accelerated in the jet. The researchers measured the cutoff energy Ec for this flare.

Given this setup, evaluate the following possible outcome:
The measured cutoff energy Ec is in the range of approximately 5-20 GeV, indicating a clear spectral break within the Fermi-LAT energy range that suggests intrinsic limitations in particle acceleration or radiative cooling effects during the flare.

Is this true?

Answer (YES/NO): YES